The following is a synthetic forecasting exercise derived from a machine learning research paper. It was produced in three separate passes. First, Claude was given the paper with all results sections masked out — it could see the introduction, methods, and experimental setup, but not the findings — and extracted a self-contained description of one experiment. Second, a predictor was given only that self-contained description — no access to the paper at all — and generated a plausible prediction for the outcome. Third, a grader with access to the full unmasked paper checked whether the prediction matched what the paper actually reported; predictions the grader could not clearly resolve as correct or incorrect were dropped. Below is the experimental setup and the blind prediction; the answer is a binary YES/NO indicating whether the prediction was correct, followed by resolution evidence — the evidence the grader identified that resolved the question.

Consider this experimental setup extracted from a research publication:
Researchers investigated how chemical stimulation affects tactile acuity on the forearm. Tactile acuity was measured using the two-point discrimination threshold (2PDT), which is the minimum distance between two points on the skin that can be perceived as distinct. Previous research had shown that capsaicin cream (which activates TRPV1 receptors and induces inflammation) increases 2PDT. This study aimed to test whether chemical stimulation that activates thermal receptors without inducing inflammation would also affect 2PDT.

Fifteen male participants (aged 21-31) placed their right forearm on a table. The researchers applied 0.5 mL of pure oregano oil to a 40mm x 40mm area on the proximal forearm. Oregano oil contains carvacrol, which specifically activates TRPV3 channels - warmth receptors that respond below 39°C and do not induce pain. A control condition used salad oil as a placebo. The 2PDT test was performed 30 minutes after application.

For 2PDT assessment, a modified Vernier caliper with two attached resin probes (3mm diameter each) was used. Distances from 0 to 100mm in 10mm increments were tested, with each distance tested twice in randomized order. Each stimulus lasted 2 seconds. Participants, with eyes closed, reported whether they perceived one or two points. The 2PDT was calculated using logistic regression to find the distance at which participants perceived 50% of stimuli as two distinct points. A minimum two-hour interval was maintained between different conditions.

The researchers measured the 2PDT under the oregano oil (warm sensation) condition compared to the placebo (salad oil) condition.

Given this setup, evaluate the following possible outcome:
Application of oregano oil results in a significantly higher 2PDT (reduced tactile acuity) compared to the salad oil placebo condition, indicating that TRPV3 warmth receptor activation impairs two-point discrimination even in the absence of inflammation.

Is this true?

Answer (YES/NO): YES